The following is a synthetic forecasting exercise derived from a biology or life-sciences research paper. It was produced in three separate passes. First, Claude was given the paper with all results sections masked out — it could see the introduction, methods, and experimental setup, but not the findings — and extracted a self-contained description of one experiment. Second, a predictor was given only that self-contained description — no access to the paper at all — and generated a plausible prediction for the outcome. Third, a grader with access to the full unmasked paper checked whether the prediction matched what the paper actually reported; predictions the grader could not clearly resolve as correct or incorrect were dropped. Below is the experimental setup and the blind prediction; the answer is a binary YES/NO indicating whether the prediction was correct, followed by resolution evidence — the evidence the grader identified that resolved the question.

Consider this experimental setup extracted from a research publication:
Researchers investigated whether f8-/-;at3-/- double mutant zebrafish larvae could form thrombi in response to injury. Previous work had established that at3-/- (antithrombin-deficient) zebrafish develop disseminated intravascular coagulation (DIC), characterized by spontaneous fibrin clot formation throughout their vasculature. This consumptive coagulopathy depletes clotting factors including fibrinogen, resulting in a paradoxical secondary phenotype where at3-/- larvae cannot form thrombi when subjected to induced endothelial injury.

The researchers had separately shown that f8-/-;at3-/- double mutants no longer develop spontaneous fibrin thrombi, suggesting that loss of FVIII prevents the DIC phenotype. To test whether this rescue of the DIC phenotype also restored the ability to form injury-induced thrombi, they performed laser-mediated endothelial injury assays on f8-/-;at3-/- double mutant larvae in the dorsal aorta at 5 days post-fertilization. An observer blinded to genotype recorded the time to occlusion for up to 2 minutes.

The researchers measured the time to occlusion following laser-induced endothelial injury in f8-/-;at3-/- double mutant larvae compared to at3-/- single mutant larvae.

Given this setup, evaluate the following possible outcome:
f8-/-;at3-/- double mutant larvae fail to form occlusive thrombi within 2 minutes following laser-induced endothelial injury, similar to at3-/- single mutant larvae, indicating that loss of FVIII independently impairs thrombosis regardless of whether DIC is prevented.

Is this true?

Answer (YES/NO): NO